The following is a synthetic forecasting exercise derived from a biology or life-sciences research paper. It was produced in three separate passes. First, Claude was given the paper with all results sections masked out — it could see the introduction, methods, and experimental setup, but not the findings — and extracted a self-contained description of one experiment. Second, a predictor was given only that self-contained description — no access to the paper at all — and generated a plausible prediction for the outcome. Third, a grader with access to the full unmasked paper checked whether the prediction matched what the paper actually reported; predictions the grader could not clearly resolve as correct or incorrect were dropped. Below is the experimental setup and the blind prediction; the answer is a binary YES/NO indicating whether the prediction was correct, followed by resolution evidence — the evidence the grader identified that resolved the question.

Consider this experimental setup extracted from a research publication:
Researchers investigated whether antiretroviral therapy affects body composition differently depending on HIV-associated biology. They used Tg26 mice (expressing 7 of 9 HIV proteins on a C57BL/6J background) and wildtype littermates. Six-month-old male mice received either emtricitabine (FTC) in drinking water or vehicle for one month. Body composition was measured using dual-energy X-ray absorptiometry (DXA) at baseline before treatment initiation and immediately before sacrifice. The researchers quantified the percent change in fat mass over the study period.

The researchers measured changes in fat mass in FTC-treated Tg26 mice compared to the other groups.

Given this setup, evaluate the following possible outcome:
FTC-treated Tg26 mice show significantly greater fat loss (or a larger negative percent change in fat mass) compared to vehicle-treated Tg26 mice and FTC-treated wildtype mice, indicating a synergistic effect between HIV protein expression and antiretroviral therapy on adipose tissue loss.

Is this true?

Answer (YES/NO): NO